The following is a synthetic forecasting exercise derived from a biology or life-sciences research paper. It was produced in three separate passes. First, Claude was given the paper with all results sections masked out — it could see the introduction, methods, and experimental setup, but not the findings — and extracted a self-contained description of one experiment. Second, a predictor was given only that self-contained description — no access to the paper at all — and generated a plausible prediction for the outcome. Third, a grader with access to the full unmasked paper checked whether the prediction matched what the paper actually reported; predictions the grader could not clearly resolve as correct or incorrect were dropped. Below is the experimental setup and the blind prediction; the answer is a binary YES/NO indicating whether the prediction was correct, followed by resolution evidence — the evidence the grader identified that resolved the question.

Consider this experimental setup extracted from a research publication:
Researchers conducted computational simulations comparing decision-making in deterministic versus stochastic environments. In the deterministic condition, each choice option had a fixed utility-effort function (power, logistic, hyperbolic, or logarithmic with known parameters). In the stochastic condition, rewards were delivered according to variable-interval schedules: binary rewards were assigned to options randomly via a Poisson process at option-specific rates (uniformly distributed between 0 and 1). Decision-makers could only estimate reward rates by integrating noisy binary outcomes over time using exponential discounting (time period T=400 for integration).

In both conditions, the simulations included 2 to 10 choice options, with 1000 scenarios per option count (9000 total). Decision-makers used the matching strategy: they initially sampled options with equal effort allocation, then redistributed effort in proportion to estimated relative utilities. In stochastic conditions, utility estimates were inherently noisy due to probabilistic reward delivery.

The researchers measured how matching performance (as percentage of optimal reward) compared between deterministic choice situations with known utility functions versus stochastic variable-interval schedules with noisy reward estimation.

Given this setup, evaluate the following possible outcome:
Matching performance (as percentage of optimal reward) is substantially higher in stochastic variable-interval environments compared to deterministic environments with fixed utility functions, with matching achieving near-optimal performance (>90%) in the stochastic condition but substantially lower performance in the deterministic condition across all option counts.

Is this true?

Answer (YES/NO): NO